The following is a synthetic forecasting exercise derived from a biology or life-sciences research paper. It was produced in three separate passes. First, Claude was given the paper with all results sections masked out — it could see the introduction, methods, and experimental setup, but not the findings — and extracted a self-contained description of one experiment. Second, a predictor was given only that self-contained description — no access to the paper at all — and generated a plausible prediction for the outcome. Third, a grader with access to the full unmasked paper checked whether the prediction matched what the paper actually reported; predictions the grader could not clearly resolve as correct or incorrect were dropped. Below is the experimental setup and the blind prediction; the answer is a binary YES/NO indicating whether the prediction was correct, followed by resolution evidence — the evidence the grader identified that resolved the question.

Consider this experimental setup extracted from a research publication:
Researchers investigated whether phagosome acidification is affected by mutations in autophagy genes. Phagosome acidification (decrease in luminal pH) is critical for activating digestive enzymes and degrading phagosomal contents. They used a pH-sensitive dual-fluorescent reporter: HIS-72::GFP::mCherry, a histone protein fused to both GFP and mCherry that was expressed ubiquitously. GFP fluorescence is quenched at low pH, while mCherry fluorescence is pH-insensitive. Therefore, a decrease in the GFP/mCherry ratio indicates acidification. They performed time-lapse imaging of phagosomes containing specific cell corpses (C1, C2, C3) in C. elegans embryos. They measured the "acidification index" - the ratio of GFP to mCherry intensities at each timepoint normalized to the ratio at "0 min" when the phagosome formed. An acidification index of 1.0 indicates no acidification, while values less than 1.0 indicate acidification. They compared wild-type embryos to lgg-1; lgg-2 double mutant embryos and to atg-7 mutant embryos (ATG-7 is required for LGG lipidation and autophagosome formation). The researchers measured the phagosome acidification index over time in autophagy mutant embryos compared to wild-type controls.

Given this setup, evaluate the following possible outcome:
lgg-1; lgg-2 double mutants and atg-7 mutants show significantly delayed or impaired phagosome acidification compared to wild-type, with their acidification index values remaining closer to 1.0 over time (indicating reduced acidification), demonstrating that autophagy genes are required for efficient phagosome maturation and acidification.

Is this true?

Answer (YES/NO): YES